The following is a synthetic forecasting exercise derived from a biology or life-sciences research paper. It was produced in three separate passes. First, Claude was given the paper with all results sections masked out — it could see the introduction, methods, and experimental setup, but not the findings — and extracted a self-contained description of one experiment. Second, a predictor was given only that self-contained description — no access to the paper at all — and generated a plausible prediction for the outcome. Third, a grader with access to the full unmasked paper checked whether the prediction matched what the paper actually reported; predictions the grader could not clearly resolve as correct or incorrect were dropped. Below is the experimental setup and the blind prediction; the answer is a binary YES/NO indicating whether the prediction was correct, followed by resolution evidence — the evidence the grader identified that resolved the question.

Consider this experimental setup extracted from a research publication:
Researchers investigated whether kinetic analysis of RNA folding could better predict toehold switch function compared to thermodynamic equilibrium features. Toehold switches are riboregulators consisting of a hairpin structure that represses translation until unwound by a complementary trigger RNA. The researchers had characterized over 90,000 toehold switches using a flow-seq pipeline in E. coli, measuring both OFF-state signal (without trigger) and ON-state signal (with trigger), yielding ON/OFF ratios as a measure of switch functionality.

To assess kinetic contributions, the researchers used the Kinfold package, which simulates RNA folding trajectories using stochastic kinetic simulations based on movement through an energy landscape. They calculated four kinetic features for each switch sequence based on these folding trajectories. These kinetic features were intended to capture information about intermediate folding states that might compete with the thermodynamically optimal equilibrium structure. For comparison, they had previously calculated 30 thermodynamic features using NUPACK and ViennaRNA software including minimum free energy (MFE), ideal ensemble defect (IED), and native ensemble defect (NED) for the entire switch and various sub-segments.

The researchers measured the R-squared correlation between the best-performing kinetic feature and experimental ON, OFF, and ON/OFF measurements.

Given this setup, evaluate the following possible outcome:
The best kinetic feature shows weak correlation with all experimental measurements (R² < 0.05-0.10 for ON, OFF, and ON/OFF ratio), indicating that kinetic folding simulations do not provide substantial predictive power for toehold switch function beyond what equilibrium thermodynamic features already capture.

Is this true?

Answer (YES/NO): YES